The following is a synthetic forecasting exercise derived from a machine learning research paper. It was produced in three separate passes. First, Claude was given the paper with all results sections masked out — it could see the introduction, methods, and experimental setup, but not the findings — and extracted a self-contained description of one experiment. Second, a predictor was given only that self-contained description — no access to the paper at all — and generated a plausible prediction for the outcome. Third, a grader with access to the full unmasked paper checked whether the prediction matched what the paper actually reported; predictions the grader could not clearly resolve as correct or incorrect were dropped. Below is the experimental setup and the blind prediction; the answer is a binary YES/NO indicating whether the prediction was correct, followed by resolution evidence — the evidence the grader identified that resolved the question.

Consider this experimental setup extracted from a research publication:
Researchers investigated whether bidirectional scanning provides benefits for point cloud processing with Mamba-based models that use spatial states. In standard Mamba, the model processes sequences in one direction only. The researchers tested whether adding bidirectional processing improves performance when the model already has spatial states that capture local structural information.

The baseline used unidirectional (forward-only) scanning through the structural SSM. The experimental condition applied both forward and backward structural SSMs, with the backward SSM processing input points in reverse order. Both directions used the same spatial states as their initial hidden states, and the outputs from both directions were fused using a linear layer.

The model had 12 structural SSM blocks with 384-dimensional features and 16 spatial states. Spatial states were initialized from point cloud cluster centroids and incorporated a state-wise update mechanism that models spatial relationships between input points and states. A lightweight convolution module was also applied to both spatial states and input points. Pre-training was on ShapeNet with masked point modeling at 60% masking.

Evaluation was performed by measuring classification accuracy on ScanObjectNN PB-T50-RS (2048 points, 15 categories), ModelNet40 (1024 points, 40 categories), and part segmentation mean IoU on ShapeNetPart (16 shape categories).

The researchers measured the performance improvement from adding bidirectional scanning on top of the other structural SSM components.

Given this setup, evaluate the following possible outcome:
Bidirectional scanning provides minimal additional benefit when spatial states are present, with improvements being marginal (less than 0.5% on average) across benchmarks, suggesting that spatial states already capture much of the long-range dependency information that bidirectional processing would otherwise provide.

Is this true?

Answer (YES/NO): YES